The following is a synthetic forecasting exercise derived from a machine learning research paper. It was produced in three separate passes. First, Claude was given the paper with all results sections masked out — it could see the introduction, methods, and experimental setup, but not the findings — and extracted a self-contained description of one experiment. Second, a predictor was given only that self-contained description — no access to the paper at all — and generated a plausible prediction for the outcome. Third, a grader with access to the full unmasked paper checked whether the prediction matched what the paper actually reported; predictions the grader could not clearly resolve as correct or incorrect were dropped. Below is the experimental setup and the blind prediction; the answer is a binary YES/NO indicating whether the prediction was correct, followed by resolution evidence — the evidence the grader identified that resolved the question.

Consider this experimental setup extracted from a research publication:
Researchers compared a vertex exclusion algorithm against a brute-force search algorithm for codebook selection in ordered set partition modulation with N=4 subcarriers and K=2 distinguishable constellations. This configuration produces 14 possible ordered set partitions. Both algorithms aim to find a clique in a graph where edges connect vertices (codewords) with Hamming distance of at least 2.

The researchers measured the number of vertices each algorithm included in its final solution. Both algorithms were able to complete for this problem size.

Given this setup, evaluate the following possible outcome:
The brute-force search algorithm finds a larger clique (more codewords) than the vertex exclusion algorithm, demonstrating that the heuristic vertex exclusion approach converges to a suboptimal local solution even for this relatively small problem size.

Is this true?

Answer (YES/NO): NO